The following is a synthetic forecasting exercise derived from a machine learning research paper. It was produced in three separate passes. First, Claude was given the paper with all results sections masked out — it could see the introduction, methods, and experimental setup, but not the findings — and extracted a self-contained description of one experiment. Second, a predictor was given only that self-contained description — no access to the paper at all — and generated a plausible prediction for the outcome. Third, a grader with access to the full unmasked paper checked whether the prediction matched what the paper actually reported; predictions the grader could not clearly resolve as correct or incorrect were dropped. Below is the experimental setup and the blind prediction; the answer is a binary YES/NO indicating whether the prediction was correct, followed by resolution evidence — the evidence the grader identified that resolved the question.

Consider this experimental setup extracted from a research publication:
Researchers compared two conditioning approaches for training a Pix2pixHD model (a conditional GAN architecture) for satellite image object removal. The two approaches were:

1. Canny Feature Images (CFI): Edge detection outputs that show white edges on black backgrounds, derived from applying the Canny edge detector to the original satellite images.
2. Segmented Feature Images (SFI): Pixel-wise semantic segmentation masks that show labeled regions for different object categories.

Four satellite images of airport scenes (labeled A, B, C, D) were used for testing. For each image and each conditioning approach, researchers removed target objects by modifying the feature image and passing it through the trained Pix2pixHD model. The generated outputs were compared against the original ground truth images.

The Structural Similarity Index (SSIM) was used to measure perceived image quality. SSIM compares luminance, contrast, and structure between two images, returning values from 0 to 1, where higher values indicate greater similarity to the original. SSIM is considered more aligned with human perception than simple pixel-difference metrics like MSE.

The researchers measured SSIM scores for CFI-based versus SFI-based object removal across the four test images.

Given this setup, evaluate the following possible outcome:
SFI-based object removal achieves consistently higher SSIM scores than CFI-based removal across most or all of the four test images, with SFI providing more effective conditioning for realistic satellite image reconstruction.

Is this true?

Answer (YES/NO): YES